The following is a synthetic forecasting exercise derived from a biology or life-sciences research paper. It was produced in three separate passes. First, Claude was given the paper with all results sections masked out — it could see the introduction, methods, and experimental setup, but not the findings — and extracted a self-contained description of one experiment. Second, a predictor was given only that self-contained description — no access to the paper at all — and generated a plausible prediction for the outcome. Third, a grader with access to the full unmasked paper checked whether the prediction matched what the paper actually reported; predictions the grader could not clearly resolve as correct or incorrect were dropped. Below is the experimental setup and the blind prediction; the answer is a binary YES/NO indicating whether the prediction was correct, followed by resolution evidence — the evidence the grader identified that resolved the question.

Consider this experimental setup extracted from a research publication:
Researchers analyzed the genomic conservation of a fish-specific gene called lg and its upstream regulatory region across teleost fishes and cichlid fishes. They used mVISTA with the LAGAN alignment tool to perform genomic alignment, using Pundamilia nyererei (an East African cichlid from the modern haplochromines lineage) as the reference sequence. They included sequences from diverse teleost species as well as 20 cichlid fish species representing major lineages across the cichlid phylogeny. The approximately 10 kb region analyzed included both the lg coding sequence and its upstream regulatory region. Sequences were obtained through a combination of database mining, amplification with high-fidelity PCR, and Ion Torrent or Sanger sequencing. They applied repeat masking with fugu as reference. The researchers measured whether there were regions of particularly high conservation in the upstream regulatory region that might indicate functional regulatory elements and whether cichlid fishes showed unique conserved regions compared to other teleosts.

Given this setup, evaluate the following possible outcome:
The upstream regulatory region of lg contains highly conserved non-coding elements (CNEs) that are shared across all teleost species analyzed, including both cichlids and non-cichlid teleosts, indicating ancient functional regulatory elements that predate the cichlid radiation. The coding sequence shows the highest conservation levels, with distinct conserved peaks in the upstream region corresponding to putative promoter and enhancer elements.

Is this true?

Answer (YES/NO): NO